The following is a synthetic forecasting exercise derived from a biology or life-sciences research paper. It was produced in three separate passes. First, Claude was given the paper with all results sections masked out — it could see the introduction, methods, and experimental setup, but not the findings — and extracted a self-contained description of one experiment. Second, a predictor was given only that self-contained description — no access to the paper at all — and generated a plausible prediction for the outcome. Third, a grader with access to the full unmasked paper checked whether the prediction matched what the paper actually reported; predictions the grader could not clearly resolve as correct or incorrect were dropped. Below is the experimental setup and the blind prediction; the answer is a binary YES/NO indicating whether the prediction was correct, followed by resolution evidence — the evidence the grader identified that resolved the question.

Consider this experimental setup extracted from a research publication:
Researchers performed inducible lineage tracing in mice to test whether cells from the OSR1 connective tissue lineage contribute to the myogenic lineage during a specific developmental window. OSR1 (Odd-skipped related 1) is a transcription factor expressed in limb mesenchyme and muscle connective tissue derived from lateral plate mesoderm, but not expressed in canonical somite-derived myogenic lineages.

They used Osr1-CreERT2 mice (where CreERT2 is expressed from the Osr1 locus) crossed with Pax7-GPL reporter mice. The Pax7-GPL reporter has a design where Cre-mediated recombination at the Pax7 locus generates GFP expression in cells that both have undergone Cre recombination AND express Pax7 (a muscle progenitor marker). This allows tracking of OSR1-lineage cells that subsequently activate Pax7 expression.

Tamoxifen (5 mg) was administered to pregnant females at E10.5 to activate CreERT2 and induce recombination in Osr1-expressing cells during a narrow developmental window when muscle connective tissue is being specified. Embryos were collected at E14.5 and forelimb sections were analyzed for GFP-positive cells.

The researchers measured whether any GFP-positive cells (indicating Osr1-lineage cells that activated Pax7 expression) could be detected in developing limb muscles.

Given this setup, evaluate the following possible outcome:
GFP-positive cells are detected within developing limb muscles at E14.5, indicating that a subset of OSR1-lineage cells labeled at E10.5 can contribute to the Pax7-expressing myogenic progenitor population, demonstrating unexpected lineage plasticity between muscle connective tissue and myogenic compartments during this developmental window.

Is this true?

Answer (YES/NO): YES